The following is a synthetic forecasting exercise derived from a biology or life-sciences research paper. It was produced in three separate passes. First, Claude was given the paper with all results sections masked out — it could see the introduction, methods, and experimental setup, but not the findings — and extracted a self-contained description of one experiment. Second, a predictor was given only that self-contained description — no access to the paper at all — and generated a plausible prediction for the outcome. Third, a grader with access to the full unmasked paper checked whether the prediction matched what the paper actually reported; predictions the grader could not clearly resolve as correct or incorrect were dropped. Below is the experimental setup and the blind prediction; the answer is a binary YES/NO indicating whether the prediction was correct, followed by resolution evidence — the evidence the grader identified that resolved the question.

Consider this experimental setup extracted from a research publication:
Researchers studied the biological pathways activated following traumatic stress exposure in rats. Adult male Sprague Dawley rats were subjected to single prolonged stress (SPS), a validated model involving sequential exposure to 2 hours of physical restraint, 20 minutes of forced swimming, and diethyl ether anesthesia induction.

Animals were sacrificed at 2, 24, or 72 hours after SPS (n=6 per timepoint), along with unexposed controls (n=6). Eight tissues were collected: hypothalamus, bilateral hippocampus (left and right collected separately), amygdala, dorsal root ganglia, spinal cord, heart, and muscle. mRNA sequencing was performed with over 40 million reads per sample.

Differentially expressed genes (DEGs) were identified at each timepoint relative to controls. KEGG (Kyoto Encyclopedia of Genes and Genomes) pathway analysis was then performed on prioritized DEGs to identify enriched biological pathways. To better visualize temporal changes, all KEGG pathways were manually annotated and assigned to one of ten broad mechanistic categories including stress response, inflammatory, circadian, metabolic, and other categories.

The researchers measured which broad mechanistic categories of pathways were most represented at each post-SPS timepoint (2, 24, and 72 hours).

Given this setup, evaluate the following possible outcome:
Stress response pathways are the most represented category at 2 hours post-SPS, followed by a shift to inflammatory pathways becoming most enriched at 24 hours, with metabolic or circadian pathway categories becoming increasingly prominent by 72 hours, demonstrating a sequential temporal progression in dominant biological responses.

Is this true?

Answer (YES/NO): NO